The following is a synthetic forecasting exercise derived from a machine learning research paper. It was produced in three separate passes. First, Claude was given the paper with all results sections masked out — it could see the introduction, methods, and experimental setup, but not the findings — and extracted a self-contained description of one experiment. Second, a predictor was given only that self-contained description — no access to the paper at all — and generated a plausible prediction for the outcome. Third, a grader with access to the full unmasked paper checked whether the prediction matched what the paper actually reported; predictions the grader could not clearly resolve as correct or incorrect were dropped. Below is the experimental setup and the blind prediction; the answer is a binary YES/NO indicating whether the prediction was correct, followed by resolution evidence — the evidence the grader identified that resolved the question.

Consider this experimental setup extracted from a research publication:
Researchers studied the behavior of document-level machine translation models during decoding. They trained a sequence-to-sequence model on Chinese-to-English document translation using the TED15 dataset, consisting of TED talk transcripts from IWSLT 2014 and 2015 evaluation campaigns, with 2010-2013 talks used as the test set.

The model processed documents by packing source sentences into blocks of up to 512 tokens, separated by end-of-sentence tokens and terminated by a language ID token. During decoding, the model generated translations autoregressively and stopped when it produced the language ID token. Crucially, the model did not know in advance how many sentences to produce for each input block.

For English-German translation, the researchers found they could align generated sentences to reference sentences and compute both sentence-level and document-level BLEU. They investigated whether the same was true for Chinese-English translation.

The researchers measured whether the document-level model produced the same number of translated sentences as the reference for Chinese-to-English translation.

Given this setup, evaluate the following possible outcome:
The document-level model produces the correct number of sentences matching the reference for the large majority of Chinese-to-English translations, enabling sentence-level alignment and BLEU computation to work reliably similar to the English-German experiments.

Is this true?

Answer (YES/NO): NO